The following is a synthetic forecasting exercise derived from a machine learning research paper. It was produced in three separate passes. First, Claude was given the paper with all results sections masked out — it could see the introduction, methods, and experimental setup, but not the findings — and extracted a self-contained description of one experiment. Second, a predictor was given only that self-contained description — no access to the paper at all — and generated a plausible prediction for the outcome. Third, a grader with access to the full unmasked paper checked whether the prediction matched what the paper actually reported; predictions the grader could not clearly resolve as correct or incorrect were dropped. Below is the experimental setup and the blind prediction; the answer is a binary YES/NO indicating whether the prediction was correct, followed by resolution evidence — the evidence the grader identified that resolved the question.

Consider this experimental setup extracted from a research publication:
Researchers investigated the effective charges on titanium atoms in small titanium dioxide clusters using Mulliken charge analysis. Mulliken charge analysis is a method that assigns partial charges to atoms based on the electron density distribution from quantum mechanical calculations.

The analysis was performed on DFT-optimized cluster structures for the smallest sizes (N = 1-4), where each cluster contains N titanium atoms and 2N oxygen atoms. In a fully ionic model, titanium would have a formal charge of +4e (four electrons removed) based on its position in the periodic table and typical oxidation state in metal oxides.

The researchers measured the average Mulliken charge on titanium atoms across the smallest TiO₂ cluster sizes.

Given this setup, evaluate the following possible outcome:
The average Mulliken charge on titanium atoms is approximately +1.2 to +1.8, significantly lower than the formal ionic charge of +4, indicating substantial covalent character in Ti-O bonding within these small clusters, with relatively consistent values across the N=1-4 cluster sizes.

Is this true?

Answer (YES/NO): NO